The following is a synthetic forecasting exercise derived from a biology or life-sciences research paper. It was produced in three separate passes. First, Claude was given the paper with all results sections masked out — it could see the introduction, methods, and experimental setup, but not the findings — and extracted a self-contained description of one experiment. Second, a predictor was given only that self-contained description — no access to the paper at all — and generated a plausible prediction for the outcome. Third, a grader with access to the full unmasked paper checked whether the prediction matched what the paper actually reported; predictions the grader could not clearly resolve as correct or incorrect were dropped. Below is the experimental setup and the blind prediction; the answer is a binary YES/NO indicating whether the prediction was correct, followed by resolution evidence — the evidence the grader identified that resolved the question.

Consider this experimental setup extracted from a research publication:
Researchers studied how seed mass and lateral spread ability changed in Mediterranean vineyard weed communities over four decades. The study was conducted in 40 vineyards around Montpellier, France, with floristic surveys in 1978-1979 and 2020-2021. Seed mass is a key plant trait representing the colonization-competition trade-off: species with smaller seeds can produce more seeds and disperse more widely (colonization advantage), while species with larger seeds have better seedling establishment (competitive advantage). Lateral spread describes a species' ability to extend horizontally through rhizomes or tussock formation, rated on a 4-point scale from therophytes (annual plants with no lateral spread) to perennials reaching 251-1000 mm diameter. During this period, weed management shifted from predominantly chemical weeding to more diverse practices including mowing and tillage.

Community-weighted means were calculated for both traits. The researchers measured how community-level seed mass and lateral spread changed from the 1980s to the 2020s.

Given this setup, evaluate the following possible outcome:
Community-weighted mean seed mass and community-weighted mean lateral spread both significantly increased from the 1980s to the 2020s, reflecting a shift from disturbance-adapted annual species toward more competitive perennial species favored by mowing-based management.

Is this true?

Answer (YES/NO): NO